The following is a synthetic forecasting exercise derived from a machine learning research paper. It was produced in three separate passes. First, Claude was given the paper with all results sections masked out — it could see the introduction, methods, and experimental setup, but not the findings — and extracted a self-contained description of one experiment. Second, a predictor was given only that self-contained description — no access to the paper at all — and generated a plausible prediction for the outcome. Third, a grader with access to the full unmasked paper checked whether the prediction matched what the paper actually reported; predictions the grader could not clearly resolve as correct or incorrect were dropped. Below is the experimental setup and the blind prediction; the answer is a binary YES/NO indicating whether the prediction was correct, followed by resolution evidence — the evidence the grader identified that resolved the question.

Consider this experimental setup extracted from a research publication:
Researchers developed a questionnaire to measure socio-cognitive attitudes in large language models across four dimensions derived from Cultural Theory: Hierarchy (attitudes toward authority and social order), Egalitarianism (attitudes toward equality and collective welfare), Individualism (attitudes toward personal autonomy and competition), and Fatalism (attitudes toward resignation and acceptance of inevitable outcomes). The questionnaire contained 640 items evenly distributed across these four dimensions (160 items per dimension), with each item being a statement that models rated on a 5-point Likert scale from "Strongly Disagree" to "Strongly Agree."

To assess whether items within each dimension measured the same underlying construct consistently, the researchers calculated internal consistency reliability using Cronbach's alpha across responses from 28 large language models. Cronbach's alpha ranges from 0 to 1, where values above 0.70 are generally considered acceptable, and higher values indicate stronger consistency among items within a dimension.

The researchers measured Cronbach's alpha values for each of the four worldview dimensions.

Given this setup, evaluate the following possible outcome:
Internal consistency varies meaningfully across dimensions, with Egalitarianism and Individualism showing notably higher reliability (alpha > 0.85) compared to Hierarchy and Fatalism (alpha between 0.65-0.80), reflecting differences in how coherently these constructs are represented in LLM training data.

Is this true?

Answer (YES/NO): NO